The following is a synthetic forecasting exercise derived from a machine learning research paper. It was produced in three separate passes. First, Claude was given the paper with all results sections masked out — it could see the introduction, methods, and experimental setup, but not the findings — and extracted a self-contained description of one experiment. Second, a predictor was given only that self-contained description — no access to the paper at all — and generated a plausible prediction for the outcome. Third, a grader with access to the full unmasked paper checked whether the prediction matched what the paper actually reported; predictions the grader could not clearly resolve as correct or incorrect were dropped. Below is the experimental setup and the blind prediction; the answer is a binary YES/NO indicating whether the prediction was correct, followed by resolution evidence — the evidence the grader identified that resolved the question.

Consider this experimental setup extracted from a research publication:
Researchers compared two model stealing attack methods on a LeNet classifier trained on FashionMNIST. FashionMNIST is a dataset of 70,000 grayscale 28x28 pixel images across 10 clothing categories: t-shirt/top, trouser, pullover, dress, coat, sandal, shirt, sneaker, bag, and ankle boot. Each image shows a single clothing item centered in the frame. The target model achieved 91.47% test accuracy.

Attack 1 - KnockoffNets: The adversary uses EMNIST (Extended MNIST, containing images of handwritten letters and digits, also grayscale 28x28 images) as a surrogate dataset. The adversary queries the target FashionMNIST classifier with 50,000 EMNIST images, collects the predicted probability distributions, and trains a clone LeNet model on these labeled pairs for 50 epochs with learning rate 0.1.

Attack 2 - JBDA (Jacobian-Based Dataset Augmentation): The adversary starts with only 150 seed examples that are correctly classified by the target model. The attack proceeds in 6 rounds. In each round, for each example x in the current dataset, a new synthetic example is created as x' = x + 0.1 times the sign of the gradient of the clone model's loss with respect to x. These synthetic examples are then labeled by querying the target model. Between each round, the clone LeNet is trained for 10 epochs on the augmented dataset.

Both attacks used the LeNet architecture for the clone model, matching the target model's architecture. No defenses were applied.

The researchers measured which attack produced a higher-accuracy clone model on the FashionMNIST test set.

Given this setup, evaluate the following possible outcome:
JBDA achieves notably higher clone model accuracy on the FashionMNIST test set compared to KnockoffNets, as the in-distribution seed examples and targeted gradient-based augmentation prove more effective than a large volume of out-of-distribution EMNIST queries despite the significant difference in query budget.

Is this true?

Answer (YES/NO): NO